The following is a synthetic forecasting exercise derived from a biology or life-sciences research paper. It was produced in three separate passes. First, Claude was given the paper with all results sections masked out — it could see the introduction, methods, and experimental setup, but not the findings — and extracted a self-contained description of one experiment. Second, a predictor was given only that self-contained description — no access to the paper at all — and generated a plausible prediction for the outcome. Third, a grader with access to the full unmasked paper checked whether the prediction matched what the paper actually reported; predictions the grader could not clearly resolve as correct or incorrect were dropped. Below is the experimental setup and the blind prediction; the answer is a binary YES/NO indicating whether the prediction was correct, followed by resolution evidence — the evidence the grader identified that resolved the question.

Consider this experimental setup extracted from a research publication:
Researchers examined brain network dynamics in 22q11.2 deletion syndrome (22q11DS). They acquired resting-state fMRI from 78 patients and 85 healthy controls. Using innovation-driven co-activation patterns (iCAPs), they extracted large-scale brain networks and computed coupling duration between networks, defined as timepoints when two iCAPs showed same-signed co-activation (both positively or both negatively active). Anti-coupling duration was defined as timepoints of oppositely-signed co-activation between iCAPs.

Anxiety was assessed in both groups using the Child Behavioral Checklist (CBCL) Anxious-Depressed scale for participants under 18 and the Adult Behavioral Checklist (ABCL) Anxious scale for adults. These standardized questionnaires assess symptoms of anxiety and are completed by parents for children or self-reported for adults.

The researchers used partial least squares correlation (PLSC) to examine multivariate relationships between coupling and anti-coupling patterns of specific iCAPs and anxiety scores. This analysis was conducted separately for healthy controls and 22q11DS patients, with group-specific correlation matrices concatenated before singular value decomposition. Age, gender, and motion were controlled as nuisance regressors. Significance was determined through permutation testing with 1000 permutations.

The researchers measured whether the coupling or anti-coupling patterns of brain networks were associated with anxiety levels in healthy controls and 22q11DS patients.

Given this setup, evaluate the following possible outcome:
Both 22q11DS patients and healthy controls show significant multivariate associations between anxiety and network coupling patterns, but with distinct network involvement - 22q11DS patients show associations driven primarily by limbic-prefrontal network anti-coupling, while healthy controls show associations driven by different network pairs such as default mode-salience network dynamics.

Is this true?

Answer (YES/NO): NO